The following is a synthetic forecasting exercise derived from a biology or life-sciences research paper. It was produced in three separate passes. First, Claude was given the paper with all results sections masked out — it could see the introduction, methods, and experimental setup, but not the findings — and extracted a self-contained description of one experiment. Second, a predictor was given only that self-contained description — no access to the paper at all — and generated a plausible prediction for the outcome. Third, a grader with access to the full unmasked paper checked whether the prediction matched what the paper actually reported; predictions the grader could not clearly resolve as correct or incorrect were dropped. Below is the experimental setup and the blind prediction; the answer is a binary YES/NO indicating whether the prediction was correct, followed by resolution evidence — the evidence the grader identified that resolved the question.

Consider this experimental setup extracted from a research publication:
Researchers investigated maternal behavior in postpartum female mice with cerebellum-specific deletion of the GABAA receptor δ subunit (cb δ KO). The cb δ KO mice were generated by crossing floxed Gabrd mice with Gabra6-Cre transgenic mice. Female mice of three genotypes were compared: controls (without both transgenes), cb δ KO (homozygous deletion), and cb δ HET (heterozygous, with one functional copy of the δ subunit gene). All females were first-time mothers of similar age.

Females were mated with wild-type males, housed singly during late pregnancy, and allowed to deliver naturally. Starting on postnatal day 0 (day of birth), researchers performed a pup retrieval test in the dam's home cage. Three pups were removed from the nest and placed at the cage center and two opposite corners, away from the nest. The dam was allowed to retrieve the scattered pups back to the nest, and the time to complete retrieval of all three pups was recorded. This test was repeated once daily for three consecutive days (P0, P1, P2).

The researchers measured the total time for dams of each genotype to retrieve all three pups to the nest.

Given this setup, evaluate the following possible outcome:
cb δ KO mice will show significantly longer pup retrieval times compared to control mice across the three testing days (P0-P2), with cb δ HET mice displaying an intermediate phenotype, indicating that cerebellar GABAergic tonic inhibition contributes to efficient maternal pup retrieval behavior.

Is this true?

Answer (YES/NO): YES